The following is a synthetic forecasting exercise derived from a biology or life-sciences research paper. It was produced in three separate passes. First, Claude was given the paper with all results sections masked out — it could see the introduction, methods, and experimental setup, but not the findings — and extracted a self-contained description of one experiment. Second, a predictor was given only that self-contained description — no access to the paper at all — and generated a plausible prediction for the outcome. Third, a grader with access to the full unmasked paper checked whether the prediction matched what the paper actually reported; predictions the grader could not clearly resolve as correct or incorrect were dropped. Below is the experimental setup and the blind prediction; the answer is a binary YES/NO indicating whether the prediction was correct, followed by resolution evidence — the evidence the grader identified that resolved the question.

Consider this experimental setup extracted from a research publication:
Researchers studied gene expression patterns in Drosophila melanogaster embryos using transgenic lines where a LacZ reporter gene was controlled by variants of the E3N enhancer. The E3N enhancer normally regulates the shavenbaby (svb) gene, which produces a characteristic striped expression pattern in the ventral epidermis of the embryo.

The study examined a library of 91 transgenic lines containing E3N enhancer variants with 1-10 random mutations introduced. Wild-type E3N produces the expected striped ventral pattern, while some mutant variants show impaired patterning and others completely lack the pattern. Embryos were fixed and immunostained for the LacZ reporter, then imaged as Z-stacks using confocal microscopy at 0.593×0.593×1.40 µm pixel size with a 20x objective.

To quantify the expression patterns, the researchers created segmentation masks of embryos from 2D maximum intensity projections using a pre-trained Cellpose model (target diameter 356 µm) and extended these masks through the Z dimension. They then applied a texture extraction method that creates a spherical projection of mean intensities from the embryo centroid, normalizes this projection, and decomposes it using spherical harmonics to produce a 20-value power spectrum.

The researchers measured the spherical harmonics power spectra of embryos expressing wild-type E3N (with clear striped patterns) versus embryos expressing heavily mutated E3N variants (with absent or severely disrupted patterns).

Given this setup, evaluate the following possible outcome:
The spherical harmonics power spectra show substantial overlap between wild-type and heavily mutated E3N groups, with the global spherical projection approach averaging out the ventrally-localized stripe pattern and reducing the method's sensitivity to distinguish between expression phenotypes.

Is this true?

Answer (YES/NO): NO